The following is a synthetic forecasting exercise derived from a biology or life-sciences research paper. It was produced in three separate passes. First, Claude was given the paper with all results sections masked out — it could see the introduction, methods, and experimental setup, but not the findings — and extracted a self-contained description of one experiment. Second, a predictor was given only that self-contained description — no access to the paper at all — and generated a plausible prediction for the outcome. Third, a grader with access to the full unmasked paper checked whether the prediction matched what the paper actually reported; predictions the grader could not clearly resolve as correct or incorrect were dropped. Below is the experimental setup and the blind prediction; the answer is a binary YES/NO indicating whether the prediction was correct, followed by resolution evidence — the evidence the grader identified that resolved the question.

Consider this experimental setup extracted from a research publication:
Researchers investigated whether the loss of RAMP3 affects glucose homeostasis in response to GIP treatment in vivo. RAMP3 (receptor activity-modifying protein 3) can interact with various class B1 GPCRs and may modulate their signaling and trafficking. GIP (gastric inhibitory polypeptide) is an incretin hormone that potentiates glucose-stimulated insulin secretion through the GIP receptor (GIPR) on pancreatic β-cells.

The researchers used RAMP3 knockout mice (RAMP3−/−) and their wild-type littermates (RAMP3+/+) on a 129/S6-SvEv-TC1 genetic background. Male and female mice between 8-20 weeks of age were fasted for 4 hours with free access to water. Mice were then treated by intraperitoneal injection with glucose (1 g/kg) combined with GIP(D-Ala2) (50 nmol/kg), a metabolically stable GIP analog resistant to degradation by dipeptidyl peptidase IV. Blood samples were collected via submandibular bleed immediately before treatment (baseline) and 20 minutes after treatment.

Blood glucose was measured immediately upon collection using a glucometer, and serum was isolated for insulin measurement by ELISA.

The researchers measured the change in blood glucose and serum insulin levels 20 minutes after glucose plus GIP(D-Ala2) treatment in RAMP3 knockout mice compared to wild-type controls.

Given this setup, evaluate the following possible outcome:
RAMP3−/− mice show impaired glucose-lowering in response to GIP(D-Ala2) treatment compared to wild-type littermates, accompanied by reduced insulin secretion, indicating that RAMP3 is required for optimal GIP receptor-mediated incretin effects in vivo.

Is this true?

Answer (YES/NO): NO